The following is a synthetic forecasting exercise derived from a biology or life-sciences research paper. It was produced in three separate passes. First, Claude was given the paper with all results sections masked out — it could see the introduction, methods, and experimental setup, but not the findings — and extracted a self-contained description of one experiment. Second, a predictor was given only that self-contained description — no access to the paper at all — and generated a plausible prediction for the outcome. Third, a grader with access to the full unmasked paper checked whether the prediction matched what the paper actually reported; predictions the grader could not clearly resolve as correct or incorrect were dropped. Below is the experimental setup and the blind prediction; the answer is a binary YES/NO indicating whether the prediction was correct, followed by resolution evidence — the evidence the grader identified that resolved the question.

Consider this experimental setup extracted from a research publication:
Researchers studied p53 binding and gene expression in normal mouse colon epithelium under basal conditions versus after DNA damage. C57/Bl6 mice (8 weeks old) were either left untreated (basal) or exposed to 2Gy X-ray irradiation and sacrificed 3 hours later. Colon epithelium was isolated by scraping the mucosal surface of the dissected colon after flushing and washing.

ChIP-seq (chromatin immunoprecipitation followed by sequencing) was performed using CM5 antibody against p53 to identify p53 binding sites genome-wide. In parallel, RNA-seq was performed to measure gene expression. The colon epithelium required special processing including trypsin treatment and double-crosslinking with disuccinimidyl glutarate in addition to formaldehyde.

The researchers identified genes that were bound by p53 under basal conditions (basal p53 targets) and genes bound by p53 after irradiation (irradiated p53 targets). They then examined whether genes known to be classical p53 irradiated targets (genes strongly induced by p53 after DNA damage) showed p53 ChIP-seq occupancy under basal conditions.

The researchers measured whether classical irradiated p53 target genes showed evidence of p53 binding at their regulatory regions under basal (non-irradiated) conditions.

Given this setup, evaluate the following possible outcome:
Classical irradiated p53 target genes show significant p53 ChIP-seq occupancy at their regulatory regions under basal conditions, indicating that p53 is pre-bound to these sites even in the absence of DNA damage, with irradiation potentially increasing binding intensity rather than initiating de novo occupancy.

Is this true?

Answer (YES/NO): YES